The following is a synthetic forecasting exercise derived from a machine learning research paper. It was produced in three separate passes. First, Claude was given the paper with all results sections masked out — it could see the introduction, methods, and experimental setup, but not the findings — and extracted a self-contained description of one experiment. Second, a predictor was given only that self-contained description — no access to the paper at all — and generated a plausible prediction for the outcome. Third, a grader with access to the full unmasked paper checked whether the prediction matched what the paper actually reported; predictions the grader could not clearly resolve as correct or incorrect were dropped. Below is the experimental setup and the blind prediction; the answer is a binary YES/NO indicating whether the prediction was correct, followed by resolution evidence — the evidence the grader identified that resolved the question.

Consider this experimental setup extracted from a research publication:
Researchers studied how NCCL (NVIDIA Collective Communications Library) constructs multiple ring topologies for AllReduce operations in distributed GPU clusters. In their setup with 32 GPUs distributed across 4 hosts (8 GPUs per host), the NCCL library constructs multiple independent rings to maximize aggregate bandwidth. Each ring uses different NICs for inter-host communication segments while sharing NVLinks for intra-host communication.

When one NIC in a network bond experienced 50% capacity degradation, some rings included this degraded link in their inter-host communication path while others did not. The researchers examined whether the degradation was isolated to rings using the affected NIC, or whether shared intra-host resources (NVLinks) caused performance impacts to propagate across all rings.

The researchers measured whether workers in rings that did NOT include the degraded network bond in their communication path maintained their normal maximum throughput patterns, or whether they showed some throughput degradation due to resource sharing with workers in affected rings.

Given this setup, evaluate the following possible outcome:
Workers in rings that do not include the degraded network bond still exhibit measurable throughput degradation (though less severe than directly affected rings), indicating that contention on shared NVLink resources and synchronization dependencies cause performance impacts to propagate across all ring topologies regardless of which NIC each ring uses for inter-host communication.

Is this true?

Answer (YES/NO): NO